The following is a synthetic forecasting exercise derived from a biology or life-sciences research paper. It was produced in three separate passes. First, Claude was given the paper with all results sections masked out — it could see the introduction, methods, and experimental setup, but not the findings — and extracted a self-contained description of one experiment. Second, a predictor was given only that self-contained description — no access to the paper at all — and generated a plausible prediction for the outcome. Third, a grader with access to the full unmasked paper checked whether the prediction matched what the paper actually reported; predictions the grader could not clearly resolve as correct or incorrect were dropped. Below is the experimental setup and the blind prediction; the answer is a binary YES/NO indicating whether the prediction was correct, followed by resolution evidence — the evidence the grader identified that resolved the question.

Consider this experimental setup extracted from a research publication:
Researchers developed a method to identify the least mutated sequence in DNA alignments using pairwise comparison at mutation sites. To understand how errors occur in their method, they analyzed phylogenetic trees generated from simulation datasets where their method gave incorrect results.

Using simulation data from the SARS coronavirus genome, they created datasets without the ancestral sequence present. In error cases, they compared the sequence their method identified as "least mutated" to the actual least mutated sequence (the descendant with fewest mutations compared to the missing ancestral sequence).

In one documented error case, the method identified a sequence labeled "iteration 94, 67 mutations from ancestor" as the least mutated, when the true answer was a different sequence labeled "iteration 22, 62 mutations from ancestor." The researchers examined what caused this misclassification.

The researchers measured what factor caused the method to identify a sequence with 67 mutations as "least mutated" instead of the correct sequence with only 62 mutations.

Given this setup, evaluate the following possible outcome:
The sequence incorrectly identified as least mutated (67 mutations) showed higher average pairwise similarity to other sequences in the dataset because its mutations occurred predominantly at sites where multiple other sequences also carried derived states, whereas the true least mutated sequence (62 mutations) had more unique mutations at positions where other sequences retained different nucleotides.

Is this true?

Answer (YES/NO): NO